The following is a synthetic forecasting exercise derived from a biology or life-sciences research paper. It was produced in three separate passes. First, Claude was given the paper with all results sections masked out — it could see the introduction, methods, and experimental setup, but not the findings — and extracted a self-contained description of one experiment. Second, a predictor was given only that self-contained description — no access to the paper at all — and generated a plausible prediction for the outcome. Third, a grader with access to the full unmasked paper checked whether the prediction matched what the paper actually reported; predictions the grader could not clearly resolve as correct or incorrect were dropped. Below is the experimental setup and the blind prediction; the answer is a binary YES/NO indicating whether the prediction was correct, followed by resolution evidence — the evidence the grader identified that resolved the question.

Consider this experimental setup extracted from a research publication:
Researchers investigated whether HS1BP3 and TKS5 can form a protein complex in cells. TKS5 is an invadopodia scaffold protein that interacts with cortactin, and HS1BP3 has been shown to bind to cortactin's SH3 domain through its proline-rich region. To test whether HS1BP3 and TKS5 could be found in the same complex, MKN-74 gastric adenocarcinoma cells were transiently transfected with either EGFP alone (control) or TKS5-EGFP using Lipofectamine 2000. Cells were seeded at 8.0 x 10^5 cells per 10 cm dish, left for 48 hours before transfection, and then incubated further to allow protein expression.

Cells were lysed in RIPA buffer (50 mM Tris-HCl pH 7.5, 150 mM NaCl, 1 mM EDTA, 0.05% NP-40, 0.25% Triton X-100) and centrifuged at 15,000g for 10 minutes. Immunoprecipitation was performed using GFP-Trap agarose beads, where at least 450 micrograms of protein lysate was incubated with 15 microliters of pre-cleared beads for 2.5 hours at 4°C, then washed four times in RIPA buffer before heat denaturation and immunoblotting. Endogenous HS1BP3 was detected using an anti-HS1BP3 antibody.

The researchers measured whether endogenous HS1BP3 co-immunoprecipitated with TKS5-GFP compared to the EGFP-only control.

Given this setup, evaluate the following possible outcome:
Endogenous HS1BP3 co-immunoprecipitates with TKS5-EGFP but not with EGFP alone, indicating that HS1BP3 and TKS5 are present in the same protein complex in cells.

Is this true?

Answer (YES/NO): NO